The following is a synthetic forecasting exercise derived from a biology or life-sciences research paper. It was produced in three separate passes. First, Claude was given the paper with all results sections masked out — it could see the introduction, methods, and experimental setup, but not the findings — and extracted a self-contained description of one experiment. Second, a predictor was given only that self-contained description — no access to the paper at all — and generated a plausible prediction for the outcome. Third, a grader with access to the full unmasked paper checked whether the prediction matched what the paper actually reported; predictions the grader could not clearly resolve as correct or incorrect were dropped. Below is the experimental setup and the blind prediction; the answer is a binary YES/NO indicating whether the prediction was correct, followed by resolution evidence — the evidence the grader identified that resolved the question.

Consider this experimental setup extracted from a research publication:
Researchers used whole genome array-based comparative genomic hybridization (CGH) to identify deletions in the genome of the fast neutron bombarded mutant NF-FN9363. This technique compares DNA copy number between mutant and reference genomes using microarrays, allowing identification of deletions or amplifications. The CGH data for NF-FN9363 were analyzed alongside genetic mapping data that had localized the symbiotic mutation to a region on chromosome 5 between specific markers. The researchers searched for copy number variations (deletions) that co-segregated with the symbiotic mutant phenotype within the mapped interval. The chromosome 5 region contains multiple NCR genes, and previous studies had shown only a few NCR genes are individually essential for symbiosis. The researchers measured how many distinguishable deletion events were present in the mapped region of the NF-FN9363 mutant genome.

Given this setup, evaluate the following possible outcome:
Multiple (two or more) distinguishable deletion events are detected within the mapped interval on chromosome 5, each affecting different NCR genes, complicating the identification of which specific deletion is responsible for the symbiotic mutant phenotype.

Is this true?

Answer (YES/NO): NO